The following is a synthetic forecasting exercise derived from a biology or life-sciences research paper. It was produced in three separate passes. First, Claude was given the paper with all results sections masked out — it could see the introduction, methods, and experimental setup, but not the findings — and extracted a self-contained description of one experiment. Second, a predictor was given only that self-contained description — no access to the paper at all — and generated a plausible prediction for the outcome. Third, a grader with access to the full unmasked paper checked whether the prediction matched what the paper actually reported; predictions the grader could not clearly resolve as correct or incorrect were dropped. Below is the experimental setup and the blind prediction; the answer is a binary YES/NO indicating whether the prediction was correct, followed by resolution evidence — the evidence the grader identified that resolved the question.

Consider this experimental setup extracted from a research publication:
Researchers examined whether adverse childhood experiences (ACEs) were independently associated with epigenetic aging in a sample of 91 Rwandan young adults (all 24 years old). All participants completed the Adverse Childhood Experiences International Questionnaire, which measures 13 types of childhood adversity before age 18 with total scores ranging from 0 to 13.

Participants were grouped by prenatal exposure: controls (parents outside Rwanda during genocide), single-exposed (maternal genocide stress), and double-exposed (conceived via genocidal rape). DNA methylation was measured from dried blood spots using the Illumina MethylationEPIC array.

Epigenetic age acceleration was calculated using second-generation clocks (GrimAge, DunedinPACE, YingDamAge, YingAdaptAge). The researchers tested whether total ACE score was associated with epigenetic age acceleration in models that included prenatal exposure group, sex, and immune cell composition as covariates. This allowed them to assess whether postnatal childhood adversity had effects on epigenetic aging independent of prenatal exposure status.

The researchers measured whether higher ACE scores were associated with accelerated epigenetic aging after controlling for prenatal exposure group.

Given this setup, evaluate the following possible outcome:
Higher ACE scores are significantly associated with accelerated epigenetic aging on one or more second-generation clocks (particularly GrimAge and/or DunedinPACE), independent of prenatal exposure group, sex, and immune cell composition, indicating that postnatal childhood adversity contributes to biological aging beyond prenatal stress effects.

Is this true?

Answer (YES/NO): NO